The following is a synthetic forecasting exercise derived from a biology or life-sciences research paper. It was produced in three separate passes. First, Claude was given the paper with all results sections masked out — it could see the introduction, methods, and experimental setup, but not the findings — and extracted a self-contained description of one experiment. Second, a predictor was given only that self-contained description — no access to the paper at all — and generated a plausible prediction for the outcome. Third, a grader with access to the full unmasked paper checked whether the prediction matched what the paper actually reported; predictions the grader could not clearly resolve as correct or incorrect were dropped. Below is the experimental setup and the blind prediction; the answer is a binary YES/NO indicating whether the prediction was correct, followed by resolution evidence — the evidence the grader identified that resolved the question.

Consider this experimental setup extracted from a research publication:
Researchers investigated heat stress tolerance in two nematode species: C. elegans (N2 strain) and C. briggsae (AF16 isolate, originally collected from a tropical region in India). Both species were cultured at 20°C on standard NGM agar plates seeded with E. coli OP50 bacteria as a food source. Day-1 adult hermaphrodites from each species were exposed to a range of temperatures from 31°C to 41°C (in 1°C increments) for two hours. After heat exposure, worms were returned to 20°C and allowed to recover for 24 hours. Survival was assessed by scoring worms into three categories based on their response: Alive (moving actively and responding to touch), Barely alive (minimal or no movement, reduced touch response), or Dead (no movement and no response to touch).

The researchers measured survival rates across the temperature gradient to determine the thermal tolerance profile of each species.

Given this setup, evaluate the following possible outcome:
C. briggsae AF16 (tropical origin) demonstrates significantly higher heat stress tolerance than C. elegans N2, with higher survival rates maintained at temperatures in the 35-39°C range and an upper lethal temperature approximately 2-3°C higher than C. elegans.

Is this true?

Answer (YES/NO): YES